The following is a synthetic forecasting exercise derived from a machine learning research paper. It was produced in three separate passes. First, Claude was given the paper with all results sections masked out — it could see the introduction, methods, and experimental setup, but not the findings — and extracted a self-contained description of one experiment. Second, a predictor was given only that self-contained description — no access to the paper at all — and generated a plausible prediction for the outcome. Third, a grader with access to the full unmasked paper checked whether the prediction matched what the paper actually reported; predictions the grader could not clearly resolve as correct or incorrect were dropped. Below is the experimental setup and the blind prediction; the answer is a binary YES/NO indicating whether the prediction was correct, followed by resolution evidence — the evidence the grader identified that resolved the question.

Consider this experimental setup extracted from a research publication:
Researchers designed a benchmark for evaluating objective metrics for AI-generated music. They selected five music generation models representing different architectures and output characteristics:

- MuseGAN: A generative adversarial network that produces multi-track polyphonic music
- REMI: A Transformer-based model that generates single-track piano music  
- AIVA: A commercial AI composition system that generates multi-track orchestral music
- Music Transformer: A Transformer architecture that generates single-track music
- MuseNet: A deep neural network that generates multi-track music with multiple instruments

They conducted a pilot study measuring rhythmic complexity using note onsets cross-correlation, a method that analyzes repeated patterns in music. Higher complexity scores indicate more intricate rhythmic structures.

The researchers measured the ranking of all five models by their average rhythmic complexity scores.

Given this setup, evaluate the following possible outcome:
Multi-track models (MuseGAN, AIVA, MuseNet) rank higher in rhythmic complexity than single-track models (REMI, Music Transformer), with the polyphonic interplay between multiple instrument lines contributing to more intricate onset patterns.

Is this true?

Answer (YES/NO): NO